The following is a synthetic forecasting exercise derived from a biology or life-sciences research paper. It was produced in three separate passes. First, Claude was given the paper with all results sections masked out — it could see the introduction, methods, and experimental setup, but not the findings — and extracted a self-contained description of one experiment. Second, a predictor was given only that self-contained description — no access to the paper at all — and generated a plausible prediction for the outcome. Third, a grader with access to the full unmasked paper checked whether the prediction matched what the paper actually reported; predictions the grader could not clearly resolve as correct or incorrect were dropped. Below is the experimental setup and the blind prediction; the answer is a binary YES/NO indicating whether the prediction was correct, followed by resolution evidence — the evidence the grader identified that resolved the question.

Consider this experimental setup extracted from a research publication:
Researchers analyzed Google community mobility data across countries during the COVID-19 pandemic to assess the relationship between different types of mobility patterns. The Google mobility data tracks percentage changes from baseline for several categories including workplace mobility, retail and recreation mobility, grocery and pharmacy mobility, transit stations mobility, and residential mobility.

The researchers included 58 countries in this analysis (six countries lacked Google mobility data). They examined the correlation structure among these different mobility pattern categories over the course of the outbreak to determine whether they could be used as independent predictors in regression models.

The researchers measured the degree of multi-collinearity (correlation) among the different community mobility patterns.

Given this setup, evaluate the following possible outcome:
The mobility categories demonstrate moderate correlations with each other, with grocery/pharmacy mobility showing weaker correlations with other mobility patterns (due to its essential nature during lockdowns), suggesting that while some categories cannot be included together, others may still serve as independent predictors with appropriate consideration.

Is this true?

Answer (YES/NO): NO